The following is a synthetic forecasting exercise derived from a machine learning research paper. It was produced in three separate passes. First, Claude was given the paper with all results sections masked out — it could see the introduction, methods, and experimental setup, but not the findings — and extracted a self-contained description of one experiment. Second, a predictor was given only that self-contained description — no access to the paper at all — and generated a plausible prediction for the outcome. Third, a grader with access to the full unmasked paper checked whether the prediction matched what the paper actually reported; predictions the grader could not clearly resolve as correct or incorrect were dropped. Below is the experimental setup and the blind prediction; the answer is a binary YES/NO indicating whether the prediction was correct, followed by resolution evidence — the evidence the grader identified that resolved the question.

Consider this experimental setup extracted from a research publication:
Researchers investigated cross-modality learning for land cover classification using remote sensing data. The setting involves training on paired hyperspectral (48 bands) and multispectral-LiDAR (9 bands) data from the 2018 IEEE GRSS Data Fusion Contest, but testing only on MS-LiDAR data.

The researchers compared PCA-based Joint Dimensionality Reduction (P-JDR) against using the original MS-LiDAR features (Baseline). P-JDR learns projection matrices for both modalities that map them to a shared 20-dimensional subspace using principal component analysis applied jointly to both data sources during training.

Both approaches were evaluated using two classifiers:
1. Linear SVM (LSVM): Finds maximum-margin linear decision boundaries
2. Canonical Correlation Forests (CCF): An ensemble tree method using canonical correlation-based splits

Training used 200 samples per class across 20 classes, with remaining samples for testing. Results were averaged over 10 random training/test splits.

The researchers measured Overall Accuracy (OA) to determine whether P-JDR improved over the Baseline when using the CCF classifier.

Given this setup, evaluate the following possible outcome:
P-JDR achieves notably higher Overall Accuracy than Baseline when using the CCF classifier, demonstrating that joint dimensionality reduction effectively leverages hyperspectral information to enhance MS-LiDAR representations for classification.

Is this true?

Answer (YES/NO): YES